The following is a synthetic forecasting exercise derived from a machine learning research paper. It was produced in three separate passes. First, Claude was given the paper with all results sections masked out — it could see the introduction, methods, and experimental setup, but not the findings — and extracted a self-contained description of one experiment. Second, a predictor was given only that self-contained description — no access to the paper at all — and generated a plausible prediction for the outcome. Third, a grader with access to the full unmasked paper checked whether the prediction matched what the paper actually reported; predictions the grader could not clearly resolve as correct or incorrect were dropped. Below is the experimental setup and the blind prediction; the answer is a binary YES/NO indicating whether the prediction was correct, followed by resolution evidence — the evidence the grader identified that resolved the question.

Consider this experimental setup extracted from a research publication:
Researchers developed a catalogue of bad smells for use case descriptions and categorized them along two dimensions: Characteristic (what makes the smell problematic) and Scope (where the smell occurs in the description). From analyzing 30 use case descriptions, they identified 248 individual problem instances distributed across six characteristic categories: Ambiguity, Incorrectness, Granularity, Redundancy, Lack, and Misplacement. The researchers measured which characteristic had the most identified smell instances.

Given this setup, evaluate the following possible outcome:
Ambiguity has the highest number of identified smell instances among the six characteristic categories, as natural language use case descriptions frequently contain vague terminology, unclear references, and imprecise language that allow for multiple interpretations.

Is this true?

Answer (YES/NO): NO